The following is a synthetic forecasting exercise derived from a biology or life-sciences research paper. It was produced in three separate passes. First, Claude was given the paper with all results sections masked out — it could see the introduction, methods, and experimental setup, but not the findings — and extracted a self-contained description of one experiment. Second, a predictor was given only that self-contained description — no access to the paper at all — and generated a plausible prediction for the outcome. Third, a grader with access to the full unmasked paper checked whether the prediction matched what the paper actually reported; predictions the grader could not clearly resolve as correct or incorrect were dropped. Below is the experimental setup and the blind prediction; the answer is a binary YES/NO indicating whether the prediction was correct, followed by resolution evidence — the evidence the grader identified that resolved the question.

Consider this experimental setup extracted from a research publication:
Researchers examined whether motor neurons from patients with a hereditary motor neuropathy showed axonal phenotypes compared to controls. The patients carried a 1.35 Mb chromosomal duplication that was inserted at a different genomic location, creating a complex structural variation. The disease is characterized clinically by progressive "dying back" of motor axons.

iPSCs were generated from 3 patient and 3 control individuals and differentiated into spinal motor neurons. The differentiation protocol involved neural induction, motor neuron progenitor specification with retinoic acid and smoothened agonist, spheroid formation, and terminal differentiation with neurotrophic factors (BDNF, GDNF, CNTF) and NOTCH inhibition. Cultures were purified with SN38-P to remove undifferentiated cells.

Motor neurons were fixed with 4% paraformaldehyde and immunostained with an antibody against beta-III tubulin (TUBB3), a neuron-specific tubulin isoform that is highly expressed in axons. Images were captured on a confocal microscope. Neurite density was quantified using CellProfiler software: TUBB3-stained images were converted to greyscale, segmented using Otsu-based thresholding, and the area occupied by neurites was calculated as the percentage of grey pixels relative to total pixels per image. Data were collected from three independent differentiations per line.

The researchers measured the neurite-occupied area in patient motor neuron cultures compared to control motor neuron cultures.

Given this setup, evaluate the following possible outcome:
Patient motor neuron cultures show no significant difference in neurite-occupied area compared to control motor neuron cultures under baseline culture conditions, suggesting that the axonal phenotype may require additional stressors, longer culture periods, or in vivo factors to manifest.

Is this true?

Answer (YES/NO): YES